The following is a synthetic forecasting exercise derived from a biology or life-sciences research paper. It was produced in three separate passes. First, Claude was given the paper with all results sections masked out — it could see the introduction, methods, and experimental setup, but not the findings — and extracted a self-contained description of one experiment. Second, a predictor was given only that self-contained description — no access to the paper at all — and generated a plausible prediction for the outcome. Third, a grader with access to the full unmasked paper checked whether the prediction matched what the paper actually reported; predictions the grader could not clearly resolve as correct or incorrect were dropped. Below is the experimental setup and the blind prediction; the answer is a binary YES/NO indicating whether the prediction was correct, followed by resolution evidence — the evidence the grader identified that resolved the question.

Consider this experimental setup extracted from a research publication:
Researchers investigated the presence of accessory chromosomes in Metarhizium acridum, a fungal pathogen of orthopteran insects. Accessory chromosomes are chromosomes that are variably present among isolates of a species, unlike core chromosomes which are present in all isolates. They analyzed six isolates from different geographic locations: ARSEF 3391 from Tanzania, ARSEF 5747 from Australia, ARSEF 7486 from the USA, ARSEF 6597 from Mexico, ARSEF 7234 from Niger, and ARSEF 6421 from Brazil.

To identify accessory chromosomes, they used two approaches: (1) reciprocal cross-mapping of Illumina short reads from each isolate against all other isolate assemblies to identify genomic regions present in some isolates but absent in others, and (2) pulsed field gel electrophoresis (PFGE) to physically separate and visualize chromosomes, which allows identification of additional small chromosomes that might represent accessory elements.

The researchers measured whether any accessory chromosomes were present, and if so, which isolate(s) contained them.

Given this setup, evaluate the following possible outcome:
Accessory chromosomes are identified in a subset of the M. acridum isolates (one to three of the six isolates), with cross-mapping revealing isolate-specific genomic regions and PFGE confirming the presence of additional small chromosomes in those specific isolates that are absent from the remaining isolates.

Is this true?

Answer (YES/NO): YES